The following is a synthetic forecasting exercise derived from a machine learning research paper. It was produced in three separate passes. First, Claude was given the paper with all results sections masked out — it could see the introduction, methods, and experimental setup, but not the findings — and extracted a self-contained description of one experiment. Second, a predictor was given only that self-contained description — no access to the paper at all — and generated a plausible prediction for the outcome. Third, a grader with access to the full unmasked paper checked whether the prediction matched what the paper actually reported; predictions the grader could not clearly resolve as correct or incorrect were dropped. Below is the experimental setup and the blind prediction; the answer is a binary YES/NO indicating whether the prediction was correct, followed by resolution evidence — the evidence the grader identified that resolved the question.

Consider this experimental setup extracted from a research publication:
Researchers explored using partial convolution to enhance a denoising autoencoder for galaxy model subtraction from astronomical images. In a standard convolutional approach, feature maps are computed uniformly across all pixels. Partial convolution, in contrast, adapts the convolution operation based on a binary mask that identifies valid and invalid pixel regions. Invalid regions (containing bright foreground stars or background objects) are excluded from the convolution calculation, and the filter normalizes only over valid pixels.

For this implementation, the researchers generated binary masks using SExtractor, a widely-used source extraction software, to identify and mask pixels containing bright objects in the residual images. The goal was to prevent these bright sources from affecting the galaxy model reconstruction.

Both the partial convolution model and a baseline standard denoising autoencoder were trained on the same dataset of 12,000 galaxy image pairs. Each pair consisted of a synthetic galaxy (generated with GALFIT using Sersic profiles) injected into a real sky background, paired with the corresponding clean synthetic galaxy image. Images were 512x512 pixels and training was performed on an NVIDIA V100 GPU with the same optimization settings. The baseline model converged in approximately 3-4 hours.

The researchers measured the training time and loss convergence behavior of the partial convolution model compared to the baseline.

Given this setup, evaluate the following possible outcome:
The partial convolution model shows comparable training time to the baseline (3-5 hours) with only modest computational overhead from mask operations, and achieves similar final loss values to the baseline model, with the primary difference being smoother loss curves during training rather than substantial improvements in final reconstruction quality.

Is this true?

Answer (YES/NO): NO